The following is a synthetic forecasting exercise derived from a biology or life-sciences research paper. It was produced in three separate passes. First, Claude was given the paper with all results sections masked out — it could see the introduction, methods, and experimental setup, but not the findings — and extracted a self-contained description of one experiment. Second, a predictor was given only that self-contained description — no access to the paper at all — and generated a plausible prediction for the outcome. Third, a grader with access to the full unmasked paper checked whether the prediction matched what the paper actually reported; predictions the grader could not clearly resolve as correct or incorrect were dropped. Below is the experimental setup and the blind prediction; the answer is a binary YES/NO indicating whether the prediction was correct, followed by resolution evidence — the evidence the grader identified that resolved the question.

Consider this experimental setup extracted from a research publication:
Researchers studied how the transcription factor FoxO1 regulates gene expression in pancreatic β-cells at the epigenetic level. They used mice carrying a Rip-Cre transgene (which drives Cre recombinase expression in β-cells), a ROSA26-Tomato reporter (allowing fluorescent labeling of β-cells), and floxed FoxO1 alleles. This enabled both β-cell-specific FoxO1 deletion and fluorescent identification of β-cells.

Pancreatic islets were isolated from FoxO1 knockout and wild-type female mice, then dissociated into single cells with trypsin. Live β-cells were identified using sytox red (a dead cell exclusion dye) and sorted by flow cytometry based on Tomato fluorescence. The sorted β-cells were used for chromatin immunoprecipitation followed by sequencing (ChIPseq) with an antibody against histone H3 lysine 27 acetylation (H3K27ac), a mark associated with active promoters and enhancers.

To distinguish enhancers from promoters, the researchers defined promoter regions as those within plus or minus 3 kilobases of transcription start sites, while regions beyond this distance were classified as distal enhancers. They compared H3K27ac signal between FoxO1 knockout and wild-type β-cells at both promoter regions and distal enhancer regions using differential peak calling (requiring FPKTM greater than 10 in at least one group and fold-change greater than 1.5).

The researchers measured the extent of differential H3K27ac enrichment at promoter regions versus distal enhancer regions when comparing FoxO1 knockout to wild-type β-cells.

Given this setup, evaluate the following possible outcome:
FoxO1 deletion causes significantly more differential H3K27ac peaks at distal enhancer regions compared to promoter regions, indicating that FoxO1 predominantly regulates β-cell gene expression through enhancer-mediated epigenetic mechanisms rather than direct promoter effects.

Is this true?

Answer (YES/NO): YES